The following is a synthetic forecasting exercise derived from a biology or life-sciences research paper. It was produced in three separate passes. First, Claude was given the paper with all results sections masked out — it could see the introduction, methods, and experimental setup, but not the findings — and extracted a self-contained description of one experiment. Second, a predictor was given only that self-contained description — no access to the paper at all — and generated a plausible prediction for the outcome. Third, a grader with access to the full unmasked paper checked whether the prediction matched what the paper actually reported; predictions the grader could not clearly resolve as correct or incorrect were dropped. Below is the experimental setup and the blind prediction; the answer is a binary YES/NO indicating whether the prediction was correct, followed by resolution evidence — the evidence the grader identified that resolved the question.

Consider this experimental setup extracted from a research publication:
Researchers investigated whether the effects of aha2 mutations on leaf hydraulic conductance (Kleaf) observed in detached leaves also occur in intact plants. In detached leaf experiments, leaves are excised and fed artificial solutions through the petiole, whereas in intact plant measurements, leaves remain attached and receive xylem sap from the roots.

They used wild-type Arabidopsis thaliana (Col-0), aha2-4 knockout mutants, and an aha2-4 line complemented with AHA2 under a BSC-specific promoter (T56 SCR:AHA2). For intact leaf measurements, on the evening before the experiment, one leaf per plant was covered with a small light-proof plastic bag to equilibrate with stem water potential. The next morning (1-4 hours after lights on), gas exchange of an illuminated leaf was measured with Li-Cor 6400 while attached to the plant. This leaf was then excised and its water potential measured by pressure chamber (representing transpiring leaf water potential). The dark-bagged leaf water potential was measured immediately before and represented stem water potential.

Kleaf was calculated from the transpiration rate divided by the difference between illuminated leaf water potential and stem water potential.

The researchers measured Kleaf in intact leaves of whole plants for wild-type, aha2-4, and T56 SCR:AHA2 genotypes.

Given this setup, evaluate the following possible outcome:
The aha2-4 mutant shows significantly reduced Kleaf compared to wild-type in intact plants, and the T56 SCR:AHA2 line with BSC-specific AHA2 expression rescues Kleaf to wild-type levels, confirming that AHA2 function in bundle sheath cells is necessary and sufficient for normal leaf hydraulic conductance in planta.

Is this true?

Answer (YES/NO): YES